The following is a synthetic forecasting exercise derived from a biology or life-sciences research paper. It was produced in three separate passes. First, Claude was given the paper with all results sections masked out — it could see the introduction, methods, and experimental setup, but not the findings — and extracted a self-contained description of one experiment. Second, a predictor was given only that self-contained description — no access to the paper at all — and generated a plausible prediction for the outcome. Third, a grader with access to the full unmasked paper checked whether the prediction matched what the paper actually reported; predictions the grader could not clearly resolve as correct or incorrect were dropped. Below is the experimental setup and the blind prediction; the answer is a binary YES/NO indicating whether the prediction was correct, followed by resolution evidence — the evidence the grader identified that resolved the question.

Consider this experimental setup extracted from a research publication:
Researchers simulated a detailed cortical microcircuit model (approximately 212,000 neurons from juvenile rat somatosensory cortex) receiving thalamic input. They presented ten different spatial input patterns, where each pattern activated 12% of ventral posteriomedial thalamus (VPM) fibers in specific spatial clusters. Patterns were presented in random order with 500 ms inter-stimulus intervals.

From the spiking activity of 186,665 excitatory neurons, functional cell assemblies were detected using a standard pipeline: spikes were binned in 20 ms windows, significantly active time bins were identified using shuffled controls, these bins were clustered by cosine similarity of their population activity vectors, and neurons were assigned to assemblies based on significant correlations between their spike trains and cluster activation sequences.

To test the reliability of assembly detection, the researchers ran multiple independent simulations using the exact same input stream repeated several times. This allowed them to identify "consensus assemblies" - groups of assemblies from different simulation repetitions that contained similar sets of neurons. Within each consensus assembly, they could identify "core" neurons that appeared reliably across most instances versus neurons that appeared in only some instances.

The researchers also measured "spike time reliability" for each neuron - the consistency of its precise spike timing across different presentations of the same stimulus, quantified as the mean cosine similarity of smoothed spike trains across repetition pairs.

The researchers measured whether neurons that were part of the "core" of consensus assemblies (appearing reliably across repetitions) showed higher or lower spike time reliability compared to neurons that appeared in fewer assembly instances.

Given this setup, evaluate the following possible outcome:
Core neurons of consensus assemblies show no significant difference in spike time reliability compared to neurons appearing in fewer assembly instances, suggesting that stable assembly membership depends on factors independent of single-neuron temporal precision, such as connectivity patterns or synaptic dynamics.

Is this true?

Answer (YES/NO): NO